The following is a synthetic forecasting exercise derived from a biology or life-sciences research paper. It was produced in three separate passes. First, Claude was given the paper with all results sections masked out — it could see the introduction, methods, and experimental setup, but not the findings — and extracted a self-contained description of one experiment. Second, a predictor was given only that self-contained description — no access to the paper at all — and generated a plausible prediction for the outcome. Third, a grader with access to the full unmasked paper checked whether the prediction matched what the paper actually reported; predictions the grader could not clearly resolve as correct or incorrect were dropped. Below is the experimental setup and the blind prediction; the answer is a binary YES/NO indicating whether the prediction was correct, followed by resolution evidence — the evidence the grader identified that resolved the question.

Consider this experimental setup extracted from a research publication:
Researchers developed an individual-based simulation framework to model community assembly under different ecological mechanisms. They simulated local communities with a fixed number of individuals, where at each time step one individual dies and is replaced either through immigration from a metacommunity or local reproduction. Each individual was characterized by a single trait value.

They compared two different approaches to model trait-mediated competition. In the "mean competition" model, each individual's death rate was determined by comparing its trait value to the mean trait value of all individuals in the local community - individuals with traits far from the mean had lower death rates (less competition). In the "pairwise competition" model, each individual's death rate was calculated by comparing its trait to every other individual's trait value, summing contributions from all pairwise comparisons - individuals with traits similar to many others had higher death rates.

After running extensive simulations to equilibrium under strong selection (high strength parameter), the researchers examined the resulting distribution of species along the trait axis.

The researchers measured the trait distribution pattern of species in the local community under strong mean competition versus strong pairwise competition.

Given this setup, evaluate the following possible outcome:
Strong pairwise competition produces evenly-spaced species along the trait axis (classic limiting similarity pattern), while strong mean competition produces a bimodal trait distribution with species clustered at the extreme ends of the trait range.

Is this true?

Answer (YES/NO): YES